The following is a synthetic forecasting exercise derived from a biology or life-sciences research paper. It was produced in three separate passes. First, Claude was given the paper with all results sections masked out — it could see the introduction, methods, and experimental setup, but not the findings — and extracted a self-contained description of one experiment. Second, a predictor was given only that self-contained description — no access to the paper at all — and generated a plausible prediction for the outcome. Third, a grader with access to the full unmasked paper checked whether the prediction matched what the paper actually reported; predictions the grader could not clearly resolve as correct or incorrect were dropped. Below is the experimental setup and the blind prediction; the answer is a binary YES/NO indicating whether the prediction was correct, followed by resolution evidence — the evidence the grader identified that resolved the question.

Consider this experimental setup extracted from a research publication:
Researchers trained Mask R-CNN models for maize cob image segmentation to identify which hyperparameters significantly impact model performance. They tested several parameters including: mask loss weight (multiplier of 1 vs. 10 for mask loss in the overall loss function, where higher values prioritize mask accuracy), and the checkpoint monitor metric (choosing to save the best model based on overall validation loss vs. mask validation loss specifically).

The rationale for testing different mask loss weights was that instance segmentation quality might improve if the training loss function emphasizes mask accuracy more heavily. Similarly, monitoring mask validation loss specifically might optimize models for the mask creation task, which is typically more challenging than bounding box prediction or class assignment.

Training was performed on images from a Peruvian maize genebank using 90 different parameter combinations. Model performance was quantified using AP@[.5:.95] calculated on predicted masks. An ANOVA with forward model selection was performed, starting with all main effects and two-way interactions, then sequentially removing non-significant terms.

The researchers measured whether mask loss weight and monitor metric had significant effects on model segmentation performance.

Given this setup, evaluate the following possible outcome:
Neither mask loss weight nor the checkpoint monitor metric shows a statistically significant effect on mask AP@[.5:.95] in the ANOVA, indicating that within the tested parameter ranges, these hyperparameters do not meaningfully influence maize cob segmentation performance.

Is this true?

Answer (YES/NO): YES